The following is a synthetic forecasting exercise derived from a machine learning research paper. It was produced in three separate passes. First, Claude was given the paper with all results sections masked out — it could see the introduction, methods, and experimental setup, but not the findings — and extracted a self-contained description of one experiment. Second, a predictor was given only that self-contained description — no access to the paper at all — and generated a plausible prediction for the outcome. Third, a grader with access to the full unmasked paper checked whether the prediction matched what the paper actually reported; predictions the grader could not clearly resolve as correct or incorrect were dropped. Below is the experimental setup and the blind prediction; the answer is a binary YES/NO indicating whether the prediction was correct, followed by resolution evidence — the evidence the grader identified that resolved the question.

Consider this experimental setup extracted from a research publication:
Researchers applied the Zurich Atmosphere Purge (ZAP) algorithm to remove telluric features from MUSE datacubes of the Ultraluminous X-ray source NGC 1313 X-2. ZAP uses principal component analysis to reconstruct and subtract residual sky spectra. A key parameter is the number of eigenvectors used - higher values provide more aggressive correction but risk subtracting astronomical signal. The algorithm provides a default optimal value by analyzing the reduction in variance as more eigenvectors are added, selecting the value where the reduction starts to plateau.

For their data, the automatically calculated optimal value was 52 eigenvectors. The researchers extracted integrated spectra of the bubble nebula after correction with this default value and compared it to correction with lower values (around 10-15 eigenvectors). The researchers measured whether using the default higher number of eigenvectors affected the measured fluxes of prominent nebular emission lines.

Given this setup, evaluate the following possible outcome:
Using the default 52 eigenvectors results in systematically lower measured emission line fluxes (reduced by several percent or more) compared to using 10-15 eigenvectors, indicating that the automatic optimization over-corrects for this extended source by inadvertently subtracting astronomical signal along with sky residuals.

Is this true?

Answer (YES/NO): YES